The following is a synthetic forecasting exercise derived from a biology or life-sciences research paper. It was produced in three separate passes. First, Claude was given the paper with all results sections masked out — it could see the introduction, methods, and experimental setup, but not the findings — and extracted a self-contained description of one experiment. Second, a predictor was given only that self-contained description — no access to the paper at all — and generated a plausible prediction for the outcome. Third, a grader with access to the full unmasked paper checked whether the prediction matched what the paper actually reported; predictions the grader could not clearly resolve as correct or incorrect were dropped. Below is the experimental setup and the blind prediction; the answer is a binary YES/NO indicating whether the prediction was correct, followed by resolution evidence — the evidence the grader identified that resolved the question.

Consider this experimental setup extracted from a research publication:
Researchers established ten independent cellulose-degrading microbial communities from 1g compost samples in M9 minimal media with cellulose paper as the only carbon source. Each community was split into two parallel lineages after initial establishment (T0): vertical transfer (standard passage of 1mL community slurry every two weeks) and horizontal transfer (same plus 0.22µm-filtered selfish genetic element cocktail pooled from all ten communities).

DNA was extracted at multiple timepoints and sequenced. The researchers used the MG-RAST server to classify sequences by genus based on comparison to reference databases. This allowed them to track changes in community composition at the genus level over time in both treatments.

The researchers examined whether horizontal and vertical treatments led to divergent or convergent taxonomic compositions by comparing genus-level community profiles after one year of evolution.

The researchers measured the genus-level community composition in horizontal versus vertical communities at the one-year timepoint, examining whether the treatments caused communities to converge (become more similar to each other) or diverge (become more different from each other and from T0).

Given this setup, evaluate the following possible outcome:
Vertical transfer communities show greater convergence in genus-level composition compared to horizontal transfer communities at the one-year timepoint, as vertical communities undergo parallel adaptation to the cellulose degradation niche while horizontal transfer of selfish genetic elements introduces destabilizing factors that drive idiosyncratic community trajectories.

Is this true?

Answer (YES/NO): NO